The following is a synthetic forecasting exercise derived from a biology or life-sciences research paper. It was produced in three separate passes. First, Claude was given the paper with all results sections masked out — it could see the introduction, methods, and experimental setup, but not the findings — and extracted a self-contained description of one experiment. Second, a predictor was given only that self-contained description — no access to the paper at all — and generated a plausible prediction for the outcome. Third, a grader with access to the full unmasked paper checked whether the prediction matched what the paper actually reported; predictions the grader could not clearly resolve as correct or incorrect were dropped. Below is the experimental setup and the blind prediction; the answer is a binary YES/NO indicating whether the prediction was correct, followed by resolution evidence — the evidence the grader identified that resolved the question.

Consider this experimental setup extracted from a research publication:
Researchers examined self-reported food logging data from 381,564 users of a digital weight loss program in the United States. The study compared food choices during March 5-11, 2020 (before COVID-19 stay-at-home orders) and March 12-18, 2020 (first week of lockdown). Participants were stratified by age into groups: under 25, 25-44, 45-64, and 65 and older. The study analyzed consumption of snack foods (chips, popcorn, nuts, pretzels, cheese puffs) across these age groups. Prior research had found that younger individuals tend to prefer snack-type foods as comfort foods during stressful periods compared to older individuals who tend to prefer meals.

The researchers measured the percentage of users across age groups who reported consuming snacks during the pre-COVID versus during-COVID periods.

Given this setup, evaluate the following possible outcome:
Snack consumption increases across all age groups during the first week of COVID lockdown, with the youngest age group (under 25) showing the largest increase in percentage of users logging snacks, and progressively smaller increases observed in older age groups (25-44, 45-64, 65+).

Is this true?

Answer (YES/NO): NO